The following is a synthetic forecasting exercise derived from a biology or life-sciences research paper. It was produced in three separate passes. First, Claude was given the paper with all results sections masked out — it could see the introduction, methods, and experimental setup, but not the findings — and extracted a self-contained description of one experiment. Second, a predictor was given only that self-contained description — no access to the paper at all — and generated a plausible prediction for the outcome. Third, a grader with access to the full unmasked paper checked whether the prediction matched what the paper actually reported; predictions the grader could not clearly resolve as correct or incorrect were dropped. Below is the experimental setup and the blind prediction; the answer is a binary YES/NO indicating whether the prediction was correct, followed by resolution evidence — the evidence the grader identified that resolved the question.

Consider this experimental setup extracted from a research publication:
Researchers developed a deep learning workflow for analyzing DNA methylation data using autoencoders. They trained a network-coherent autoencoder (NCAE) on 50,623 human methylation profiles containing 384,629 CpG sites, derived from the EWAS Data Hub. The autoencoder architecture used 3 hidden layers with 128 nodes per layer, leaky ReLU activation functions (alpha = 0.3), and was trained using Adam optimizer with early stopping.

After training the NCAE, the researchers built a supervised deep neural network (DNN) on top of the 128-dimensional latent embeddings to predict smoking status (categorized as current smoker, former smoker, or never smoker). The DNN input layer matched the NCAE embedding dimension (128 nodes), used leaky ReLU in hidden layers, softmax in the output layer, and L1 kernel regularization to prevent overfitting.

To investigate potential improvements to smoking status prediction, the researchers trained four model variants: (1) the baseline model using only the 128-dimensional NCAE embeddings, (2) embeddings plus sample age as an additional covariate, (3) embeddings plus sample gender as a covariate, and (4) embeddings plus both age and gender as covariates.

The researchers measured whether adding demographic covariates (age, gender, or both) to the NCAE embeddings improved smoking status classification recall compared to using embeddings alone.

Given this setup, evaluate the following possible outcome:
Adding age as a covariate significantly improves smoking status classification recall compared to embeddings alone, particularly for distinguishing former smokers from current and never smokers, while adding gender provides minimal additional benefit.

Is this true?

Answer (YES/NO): NO